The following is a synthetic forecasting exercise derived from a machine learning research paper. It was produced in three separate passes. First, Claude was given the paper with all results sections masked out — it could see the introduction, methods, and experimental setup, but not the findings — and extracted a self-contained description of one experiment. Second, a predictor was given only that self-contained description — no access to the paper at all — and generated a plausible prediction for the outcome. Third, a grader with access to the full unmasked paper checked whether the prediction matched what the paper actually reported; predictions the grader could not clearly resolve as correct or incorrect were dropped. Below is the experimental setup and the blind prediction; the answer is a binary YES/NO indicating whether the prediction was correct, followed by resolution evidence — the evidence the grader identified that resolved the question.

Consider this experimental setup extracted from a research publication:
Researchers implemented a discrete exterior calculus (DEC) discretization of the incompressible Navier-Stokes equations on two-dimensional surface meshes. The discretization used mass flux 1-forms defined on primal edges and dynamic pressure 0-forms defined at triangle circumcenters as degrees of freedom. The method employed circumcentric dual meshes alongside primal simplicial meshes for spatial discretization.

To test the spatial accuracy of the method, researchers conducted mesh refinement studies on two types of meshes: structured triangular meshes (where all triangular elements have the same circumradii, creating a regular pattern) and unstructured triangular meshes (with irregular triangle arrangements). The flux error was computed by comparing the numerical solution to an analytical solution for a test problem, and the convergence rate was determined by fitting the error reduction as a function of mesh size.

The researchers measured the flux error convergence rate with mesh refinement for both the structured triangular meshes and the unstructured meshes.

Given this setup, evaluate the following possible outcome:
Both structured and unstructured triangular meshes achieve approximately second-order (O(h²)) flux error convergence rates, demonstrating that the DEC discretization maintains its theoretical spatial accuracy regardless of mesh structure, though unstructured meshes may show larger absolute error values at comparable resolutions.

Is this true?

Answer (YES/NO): NO